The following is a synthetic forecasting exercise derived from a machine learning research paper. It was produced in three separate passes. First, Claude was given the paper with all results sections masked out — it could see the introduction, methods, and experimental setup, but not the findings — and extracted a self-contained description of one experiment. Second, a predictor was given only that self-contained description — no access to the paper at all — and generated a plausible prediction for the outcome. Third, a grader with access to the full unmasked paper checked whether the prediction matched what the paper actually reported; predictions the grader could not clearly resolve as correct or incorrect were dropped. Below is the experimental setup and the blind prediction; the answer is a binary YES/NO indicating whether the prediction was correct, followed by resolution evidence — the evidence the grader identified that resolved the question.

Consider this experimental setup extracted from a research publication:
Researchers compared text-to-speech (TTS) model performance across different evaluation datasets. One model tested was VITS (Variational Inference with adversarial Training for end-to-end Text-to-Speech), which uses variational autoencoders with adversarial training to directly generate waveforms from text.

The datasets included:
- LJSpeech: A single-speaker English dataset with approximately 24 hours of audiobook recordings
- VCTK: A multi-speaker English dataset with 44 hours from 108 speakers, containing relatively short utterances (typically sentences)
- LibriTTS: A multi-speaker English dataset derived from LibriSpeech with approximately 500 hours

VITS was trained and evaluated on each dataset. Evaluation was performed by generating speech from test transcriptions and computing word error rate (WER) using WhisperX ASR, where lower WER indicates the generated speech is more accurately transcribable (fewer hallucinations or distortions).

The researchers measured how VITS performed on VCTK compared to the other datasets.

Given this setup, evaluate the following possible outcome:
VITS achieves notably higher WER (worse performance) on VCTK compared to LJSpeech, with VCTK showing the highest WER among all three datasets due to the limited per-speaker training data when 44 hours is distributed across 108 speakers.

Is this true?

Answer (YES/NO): NO